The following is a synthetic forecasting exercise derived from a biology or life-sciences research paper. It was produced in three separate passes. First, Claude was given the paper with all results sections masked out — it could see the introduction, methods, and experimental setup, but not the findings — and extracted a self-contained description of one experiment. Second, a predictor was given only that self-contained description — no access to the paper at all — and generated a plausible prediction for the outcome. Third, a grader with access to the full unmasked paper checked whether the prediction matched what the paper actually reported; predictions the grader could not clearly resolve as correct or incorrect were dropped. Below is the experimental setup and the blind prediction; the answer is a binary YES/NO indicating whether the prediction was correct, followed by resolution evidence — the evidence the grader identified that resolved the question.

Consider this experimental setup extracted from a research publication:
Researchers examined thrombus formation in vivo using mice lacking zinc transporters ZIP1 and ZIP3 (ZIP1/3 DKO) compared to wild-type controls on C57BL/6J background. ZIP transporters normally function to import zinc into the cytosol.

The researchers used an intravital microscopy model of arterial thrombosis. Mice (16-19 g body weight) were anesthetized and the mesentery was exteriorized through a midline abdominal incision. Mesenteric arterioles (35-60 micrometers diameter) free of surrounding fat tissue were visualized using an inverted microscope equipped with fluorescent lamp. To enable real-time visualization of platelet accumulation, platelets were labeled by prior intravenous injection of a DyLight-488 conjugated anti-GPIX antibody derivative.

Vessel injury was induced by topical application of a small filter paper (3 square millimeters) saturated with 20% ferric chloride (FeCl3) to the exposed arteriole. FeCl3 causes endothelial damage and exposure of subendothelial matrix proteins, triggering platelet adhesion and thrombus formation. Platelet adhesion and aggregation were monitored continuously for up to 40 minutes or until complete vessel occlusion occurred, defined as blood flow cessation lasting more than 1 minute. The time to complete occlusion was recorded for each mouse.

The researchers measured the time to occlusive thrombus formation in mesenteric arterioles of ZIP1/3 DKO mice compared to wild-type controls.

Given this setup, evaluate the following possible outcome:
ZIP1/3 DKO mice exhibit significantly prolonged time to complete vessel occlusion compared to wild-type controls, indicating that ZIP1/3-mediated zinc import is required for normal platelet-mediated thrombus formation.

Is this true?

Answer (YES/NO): NO